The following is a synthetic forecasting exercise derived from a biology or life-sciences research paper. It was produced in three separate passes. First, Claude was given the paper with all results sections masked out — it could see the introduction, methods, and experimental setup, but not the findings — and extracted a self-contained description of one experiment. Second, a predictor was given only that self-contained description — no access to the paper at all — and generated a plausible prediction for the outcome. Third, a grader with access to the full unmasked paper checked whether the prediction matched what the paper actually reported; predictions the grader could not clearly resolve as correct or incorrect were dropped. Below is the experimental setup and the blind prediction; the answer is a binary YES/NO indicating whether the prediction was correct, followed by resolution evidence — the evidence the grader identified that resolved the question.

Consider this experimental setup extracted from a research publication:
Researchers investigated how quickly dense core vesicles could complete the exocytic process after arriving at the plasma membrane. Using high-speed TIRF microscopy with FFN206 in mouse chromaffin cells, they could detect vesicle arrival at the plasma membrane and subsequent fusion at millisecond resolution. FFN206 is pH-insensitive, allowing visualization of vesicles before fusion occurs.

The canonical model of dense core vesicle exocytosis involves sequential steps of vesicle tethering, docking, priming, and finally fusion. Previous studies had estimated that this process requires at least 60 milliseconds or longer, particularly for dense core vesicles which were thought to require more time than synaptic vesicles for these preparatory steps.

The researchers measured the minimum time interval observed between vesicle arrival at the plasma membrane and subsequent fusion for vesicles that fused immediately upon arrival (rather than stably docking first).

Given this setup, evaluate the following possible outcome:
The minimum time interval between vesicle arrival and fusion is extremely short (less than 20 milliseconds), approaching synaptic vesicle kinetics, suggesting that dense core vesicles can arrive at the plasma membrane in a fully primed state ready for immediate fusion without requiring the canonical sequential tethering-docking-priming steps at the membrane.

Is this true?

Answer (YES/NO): NO